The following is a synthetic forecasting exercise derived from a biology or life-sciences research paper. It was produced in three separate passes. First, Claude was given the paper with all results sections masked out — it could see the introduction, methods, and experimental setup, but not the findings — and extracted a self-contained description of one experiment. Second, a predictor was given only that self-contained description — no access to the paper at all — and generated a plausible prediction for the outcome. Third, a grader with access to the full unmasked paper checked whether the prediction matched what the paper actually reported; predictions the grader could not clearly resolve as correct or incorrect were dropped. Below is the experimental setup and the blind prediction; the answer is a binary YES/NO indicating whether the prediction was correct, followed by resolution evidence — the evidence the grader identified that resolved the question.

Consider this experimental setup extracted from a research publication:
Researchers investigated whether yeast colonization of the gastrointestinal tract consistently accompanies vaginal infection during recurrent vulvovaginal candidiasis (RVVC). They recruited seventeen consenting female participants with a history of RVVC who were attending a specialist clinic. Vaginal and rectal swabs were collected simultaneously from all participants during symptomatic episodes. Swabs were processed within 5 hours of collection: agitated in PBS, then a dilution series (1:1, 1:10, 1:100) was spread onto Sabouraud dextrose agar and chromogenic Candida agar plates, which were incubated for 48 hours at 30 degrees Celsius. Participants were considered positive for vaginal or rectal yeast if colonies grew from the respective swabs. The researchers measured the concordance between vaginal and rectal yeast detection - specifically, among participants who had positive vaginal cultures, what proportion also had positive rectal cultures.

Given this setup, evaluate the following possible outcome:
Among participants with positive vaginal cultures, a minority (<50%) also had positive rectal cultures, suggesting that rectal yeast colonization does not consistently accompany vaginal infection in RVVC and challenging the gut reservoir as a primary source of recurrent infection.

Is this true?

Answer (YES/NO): NO